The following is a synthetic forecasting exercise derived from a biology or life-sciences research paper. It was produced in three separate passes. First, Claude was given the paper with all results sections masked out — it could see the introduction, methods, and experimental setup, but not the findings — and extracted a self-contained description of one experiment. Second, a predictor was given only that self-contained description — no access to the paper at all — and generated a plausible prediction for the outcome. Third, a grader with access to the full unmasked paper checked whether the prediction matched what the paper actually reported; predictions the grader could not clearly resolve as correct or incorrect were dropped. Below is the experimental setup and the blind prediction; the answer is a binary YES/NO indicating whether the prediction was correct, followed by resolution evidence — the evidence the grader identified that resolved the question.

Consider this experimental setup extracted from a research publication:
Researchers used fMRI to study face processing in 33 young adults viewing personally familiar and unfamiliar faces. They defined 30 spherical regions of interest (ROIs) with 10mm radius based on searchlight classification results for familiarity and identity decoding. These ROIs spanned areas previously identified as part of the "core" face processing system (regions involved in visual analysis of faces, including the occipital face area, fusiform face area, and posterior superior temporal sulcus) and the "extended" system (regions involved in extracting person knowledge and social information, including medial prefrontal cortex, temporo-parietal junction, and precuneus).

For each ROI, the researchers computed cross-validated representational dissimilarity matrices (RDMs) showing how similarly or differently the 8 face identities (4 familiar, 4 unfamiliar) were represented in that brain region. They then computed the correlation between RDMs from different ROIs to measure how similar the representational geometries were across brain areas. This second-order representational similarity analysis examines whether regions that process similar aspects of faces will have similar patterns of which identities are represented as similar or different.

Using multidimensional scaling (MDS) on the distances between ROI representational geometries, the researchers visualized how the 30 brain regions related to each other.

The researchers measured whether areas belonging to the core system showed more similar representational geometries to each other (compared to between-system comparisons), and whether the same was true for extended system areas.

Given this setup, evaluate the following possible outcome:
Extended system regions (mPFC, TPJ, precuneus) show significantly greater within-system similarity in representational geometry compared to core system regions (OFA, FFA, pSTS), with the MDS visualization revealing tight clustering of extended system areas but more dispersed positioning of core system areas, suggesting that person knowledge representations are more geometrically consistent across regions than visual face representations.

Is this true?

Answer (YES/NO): YES